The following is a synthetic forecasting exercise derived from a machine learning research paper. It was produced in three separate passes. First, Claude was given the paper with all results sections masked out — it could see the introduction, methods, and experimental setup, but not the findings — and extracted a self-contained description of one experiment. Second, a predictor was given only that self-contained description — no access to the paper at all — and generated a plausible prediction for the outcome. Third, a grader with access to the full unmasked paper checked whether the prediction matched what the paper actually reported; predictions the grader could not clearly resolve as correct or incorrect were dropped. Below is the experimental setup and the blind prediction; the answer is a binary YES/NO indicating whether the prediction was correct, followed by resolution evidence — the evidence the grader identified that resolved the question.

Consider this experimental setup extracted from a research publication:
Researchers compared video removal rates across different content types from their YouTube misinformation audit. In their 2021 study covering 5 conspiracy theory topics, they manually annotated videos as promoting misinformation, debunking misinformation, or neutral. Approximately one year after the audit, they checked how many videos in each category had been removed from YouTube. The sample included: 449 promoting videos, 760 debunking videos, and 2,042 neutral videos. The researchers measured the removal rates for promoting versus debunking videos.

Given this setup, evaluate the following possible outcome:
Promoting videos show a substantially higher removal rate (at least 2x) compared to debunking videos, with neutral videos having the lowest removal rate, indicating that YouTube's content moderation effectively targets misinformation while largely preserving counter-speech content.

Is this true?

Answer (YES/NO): NO